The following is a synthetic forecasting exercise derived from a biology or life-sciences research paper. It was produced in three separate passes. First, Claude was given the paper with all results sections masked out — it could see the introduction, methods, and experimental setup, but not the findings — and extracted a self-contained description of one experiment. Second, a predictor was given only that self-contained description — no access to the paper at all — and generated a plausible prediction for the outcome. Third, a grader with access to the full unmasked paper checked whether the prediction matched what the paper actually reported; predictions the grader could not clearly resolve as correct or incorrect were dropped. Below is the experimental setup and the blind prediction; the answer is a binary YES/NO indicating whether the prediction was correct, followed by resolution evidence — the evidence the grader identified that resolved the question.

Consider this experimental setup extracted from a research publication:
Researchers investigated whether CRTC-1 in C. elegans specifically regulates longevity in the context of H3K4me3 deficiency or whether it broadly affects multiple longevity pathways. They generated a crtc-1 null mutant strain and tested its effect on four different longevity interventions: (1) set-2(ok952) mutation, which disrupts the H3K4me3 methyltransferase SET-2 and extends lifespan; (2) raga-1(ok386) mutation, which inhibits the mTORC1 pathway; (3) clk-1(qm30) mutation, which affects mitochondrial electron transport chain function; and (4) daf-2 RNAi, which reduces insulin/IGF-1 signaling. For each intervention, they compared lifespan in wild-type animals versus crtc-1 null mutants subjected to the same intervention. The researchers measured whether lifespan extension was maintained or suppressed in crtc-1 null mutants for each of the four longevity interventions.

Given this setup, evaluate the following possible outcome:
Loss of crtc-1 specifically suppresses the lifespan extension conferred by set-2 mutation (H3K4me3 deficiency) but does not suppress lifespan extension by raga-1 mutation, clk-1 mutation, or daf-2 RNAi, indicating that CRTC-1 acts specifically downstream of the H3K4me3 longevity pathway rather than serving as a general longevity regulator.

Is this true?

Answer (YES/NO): YES